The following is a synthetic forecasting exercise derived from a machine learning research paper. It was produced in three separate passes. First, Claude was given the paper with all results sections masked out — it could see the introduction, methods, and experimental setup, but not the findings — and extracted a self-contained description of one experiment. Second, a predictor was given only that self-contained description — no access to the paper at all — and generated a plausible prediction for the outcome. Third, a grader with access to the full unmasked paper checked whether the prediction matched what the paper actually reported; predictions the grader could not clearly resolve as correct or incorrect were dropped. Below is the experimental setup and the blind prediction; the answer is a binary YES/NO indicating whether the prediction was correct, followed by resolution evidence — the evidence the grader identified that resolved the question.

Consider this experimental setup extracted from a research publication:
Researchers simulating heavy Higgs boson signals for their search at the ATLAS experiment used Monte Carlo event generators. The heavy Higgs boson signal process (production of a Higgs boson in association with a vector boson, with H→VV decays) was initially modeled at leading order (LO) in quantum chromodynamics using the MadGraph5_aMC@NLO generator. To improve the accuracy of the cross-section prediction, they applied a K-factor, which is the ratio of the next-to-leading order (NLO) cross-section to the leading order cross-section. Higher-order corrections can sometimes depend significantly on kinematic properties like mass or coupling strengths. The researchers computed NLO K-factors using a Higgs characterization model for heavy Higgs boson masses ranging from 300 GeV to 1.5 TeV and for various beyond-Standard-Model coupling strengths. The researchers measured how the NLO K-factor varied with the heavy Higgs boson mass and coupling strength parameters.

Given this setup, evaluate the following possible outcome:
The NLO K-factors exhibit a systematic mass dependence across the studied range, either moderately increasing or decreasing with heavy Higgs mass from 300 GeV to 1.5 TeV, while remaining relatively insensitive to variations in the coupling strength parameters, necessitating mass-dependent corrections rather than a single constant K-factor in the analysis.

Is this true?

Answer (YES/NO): NO